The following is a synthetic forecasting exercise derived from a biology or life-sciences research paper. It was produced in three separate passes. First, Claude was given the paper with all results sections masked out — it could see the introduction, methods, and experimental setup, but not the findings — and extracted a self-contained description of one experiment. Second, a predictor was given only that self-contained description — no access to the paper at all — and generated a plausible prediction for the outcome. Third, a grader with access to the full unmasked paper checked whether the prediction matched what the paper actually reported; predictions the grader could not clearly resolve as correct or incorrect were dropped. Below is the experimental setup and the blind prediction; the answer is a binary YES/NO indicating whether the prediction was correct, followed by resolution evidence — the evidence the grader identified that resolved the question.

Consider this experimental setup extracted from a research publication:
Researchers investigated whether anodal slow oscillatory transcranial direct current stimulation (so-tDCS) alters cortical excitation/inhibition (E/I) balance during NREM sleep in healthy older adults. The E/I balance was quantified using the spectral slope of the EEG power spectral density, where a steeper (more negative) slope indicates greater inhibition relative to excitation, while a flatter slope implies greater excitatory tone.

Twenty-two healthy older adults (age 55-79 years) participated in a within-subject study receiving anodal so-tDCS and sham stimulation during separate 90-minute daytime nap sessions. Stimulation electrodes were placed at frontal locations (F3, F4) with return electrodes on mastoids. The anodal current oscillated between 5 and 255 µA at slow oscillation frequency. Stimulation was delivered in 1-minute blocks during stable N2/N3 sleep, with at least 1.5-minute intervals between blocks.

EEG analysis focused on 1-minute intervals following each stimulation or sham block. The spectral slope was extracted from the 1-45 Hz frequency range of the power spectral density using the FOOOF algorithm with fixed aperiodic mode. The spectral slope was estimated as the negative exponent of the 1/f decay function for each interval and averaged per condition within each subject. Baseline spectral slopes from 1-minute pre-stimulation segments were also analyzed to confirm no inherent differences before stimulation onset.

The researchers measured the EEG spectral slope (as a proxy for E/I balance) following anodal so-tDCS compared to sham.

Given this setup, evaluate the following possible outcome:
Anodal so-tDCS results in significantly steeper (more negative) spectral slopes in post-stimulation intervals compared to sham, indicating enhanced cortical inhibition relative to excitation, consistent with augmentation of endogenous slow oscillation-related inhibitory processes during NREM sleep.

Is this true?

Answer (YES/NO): NO